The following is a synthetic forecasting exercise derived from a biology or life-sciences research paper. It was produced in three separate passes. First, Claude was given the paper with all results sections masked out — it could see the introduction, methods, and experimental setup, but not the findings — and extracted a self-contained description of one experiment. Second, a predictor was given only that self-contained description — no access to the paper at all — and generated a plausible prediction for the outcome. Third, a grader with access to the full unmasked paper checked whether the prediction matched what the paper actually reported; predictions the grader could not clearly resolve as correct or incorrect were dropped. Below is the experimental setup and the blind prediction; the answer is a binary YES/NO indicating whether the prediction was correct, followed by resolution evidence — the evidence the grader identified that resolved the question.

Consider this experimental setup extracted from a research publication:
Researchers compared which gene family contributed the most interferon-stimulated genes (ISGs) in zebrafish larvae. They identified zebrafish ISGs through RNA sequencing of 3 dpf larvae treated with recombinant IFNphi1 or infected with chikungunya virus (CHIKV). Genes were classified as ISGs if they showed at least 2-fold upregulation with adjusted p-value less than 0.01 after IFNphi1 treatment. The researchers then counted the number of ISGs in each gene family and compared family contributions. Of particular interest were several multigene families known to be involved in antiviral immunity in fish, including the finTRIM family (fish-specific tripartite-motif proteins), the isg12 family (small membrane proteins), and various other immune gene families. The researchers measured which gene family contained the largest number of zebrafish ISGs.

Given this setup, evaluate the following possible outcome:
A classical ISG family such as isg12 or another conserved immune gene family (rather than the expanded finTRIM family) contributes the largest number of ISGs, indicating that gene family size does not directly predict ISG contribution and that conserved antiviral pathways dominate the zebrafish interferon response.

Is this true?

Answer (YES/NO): NO